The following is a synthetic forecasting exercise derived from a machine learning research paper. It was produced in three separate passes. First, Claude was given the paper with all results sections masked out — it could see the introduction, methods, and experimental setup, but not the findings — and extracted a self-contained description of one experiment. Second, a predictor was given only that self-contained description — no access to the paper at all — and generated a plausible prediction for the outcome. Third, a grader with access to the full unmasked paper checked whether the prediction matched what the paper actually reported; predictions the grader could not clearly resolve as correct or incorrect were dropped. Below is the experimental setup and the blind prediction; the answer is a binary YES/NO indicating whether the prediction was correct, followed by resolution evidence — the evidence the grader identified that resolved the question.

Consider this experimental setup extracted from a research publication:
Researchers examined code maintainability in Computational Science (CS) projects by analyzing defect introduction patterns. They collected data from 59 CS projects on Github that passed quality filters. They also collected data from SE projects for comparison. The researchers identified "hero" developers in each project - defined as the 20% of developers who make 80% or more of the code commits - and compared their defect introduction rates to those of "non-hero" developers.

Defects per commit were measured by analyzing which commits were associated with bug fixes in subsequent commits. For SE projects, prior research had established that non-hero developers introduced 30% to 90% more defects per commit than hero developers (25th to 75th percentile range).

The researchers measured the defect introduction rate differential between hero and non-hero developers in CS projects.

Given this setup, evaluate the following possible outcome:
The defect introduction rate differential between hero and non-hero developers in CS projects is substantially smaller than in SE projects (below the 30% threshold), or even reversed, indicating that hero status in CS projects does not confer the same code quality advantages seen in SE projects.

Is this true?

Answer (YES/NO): YES